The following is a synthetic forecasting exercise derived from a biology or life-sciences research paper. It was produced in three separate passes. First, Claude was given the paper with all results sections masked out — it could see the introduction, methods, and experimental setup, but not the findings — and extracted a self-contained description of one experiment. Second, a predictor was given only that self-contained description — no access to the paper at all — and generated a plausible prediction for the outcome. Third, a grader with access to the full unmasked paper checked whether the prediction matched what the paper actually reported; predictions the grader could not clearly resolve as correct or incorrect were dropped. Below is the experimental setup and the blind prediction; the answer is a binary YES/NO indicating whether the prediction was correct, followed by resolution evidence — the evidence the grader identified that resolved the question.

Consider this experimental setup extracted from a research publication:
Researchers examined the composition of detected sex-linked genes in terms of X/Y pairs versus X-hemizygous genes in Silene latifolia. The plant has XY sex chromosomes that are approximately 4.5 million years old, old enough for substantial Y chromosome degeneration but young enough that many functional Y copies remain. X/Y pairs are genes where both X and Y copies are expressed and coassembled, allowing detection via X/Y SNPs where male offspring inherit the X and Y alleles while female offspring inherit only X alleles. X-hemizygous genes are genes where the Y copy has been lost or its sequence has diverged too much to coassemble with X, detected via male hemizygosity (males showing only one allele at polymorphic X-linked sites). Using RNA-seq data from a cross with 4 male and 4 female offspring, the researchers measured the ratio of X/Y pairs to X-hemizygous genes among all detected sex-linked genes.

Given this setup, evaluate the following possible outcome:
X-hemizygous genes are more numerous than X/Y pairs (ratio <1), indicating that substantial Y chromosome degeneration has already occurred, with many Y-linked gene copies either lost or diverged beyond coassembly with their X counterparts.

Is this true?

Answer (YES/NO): NO